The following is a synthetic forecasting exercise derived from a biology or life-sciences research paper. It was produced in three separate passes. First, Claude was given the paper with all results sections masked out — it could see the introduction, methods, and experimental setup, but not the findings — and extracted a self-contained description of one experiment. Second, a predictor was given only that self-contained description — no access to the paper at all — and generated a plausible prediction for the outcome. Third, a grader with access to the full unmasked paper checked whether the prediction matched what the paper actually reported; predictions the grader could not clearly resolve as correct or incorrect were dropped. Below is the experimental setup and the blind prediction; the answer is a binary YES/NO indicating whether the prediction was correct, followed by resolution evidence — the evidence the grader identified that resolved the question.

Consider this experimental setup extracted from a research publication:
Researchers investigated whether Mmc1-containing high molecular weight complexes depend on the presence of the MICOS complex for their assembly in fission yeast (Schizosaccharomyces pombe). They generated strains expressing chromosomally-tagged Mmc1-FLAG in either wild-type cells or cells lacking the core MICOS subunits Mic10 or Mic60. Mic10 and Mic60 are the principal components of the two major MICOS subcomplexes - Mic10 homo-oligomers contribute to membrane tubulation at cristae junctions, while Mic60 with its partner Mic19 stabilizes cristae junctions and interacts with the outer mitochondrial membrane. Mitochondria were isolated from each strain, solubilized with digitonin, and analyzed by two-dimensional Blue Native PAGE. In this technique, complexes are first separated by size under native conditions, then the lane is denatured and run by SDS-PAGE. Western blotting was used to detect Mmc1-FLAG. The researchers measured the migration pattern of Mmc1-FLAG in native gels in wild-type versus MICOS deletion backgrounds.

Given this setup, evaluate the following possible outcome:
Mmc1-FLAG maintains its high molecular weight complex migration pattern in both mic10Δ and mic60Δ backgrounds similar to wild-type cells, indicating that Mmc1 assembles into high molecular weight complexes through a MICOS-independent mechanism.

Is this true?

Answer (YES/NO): YES